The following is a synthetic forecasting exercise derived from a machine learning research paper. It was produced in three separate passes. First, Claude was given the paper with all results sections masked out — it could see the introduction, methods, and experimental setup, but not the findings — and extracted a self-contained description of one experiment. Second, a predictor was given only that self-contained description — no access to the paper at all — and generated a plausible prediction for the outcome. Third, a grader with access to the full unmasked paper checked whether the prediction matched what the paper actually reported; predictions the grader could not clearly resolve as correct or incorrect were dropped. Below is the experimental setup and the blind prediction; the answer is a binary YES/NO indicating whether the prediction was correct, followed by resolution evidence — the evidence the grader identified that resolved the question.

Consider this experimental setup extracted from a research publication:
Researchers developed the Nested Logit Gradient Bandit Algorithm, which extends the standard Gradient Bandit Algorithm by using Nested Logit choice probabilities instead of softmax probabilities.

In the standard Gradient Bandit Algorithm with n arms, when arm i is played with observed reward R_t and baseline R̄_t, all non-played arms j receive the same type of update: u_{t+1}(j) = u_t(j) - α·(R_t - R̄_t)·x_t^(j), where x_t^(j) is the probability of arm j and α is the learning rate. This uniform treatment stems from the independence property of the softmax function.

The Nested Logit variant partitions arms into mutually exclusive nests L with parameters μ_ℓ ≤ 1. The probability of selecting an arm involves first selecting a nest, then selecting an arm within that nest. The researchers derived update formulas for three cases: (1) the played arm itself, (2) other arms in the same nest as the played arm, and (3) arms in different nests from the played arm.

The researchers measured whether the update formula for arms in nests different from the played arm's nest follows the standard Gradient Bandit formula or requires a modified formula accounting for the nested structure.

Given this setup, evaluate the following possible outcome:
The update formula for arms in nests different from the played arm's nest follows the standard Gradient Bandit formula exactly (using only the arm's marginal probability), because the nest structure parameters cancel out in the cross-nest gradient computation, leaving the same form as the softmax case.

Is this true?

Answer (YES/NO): YES